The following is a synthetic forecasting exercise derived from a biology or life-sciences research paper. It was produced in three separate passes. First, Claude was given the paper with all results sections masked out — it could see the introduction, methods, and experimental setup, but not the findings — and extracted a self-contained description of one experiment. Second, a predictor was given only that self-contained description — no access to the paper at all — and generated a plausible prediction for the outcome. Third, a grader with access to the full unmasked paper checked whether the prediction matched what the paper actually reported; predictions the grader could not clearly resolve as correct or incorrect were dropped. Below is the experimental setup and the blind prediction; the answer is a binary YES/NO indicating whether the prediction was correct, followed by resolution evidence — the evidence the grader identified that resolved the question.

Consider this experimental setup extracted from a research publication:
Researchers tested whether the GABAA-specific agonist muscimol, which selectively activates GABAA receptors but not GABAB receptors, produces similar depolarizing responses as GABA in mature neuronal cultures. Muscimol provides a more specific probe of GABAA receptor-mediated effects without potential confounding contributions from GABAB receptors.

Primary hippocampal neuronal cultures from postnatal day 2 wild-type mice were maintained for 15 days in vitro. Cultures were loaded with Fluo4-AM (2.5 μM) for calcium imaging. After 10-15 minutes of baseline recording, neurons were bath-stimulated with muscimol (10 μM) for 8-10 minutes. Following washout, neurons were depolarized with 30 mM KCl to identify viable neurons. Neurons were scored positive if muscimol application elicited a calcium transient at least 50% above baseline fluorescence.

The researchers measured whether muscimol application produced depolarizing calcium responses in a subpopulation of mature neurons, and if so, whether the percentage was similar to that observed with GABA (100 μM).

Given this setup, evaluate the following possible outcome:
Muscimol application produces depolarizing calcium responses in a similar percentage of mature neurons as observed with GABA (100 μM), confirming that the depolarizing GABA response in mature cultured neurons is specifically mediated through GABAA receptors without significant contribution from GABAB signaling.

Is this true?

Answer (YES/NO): YES